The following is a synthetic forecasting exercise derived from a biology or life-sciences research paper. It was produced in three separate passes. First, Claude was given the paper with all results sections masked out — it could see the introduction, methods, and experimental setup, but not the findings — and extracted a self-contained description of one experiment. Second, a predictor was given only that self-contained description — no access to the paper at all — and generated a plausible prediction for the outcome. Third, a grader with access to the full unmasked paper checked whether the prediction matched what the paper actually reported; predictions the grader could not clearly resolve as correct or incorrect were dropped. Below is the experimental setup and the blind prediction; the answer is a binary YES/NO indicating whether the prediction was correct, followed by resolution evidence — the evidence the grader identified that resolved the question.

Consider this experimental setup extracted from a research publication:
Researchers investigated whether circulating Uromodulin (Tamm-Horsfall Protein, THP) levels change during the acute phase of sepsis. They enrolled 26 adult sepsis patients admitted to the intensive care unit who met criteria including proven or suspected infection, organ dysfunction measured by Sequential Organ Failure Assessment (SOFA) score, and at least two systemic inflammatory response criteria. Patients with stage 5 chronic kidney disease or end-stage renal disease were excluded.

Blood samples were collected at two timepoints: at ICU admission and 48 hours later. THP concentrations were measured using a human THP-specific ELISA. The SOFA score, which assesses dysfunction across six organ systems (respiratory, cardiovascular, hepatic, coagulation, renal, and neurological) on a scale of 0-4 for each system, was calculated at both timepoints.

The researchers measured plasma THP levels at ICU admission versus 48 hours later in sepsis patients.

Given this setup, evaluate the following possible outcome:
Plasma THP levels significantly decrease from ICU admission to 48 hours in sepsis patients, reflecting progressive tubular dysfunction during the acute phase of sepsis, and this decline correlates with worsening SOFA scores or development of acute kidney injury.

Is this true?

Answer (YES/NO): NO